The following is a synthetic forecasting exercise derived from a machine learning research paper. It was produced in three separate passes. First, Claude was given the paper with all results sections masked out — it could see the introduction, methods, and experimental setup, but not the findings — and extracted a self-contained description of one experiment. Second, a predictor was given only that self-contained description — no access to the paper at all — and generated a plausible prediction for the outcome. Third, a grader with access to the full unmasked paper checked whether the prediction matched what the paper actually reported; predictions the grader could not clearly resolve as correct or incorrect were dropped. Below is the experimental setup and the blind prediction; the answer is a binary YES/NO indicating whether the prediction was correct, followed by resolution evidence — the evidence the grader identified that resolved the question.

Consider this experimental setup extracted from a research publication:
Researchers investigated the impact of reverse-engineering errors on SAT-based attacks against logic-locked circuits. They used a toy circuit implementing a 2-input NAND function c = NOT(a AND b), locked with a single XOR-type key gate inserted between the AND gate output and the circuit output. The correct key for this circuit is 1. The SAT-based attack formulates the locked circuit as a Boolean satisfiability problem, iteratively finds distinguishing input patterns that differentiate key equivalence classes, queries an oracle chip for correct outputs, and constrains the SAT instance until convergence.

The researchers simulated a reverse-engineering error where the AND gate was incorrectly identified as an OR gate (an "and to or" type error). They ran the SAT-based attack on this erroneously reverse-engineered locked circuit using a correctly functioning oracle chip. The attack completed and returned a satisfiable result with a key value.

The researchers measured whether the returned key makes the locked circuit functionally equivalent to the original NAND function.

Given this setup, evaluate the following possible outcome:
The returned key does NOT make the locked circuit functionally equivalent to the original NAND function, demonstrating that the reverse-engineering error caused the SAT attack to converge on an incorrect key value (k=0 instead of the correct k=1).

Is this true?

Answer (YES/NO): NO